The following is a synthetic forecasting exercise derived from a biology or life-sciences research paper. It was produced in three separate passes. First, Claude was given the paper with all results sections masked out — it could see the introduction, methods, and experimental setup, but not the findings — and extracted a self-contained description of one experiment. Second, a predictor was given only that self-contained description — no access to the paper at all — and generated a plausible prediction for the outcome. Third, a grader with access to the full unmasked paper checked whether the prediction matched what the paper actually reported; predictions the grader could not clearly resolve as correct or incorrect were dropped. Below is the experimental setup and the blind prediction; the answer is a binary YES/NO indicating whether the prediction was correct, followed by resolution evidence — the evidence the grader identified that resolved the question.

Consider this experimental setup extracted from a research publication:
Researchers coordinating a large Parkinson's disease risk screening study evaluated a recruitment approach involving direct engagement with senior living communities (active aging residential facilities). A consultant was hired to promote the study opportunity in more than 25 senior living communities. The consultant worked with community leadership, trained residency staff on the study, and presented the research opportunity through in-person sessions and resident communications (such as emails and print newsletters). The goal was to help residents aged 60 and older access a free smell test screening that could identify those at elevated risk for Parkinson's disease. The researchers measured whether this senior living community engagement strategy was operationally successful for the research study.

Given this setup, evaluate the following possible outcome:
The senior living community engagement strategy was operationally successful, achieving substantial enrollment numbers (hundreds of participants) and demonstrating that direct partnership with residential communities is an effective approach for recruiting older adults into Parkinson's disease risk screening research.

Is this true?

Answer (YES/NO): NO